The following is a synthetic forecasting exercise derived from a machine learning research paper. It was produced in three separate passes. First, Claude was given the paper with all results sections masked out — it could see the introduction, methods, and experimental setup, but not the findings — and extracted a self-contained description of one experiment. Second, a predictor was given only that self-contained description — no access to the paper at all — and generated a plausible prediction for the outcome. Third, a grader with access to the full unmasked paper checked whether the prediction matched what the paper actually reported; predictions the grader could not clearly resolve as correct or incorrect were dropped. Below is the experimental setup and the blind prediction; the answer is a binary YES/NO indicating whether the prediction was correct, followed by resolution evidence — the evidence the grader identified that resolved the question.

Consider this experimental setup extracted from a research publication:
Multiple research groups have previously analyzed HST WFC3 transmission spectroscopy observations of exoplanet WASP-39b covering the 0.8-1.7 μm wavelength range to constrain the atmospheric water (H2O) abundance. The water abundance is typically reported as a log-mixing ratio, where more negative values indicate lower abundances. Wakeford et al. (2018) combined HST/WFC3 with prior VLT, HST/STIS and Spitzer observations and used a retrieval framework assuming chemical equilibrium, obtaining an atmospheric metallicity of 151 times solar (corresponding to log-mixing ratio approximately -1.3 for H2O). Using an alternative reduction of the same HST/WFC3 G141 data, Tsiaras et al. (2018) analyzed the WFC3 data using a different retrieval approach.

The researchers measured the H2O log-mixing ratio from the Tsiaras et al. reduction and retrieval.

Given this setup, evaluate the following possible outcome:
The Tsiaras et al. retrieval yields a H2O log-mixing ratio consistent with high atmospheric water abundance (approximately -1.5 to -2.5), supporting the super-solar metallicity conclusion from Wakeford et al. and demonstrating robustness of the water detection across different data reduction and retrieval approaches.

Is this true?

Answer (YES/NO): NO